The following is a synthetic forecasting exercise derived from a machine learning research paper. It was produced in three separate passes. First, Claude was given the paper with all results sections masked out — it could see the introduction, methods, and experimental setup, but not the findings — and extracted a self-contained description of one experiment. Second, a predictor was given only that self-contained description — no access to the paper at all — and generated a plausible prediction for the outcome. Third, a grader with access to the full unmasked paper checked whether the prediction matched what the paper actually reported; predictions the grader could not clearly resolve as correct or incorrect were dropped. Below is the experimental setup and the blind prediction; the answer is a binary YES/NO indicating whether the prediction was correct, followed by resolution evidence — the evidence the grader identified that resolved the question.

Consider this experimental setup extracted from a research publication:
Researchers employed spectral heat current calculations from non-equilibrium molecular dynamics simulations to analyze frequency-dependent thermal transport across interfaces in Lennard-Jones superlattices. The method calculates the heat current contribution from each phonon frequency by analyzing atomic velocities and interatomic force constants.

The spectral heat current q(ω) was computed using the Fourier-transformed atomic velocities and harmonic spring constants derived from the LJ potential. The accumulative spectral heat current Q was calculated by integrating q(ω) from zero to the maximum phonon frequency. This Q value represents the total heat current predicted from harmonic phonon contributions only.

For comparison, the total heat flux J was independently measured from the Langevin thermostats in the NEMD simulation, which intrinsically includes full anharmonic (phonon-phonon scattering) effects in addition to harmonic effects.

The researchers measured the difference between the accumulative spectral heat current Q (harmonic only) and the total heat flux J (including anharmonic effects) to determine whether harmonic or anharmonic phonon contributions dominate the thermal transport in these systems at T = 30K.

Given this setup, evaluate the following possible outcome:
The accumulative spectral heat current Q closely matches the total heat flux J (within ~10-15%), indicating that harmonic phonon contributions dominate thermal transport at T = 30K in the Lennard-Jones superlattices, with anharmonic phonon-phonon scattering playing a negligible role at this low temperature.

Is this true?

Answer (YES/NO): YES